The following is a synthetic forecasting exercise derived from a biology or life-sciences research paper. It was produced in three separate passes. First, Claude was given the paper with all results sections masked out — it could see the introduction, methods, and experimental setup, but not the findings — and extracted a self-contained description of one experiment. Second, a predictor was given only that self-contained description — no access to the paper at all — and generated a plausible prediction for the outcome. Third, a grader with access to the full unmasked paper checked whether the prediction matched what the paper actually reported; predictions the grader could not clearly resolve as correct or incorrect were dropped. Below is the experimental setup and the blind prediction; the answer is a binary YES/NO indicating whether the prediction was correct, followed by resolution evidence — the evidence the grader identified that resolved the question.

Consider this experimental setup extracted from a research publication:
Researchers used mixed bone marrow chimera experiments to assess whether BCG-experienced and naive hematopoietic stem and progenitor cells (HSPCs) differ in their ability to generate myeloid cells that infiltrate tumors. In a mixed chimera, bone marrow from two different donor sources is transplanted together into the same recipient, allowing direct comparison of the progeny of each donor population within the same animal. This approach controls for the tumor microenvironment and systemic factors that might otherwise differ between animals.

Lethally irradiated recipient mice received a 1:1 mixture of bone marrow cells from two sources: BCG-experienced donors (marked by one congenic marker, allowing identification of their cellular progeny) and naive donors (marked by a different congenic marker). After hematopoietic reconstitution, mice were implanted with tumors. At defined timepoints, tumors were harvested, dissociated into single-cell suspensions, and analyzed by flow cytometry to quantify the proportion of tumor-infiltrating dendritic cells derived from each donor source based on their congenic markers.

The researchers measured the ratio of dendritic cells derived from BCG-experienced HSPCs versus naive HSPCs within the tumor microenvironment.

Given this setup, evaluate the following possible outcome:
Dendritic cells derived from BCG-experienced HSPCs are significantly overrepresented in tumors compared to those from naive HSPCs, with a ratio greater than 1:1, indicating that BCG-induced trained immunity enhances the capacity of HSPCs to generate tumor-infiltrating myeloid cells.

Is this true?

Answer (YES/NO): YES